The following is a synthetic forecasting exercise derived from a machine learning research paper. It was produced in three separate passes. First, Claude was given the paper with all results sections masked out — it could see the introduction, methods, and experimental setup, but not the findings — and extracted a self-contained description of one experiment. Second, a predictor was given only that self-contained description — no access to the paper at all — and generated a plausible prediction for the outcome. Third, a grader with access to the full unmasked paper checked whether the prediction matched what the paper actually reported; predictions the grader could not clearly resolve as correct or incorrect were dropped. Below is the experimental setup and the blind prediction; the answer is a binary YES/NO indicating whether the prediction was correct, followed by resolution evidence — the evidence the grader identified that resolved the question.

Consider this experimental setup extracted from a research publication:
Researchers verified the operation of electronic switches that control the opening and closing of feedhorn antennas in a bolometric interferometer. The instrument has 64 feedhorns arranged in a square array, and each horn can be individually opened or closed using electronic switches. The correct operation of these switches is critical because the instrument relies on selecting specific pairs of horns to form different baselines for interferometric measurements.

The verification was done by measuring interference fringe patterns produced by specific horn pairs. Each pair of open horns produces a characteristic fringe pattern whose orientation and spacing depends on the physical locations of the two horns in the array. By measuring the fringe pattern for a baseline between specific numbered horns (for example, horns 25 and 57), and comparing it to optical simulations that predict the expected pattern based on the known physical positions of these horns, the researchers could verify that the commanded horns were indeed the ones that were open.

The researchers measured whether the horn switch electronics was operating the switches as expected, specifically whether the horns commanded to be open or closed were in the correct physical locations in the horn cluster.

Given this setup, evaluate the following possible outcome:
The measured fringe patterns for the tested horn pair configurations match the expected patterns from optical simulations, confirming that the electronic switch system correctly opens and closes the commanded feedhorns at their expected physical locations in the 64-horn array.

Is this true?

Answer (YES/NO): YES